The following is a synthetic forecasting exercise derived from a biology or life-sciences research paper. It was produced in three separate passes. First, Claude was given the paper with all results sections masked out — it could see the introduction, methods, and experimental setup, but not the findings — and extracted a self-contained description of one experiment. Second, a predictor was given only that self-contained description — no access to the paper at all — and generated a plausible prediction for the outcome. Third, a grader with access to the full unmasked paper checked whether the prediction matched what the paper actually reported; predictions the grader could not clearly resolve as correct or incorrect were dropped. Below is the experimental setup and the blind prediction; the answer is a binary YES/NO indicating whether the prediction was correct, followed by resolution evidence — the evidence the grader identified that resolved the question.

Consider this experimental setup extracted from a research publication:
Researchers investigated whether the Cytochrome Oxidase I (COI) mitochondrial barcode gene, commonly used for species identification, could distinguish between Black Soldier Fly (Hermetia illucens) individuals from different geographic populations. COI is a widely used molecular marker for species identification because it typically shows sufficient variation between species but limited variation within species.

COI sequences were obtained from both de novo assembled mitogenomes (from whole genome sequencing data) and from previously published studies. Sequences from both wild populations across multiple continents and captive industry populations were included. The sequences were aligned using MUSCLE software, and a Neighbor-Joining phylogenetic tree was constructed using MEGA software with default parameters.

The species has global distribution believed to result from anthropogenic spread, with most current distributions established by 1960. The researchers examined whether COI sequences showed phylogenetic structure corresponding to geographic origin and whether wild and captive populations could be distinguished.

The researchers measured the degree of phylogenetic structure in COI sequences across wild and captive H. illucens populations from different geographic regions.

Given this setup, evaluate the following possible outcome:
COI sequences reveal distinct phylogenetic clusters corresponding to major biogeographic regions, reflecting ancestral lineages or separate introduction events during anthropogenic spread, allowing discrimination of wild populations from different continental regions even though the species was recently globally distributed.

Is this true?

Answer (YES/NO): NO